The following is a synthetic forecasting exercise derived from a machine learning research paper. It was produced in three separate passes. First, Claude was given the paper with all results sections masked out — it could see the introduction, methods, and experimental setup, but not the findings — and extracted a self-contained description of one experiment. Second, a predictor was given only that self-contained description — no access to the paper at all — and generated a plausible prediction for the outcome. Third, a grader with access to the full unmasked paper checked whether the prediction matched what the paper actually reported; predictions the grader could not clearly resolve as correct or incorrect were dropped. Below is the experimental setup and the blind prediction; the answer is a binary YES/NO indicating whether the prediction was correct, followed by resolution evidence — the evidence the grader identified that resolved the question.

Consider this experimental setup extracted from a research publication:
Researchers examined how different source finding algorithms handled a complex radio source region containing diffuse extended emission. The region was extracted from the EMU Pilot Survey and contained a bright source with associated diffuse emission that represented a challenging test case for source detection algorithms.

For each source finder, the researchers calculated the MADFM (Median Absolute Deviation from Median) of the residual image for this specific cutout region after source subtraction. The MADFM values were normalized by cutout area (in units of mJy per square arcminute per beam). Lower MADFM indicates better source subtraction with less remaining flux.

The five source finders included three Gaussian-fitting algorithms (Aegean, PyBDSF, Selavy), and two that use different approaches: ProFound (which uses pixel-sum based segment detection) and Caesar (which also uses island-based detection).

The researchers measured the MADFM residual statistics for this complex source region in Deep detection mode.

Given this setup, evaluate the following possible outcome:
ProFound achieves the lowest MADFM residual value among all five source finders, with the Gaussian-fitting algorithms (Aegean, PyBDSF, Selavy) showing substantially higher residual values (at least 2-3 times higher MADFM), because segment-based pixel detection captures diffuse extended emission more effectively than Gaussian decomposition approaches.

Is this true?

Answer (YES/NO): NO